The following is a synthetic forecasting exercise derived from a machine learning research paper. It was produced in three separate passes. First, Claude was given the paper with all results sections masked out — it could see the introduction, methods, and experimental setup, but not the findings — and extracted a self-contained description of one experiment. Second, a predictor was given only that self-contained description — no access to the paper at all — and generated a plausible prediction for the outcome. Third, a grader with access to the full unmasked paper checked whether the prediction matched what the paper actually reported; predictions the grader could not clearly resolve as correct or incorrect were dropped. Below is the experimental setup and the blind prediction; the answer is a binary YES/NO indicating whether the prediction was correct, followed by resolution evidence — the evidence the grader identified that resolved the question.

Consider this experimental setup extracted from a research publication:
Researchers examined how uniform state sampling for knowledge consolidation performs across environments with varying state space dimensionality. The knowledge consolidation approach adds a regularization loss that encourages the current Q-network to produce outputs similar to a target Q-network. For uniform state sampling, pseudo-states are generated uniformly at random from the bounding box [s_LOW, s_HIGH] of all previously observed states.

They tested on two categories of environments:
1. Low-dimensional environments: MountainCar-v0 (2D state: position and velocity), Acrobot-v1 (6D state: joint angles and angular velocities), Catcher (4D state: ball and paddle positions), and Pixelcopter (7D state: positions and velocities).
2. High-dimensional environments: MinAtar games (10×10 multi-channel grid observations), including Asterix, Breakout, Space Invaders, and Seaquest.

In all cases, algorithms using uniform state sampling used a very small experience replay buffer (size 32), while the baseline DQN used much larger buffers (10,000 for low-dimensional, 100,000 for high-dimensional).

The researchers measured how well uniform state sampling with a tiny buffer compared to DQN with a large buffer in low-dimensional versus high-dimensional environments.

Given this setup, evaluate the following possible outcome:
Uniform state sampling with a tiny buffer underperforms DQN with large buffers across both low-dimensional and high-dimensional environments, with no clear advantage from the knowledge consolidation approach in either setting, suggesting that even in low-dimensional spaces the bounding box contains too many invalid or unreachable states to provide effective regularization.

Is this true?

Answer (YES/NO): NO